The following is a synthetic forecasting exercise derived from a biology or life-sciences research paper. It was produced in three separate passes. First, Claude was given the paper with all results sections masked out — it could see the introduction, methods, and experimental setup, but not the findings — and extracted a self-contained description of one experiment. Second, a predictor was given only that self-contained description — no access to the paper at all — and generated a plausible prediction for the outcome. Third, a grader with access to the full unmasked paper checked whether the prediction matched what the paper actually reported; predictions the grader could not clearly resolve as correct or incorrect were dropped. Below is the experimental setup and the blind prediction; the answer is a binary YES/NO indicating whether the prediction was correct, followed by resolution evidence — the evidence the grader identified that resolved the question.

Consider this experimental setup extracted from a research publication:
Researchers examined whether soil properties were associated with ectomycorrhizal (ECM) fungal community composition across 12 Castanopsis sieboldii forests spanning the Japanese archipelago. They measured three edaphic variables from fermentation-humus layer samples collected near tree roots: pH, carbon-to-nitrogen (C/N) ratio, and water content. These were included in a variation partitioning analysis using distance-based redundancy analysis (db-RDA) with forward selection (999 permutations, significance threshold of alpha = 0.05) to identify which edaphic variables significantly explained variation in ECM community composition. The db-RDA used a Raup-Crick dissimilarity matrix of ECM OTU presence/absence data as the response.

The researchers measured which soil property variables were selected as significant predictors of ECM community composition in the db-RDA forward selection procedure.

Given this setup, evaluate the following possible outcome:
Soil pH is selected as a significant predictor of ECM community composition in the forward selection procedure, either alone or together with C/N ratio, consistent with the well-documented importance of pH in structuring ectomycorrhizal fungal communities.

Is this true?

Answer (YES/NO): YES